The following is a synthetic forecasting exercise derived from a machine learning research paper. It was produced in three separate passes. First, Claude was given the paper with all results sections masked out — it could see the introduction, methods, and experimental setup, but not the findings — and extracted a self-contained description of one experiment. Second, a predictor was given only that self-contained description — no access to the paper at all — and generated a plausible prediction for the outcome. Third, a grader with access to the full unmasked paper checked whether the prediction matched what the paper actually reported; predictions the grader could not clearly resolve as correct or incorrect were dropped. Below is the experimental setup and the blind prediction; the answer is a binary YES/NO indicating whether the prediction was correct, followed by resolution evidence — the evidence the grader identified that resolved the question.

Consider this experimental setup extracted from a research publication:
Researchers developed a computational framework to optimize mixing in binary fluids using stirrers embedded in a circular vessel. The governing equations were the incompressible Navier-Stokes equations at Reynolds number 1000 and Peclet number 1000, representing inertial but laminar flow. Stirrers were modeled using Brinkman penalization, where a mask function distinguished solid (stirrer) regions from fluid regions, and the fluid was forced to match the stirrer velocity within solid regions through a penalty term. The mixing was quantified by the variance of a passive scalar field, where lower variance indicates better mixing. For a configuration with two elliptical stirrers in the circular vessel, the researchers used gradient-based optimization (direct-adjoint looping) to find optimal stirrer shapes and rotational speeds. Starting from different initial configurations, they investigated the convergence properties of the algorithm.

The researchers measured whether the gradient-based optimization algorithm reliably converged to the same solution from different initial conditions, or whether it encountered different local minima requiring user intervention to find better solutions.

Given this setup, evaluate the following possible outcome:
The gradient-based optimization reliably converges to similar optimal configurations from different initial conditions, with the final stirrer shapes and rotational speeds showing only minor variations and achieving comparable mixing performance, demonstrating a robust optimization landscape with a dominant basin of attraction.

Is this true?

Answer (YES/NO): NO